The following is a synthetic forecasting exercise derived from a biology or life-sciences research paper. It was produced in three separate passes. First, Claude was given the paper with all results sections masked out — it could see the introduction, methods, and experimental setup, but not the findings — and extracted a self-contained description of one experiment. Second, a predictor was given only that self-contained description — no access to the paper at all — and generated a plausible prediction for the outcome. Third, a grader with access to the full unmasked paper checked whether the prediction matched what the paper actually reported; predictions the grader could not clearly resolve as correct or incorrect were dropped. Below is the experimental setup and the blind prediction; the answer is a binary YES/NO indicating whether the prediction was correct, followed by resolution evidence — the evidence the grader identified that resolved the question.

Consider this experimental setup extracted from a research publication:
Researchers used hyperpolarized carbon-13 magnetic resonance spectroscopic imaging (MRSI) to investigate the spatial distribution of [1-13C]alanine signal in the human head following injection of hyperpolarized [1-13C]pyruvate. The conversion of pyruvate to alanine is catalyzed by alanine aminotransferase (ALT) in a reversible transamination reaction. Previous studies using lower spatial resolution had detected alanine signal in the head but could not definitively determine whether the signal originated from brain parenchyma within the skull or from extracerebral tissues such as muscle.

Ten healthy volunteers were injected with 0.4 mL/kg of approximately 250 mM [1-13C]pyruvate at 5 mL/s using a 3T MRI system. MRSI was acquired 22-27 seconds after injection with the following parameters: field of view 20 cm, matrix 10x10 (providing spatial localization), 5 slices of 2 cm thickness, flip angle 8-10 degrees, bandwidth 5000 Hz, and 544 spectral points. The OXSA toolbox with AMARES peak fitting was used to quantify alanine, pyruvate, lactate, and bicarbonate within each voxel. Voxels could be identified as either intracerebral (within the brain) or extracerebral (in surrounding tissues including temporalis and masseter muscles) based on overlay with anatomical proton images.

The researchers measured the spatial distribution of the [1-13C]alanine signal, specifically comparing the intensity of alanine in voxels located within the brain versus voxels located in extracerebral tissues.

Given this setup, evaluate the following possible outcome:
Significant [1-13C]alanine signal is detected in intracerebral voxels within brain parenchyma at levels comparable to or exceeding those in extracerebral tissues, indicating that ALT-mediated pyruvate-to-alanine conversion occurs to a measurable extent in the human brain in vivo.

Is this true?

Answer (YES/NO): NO